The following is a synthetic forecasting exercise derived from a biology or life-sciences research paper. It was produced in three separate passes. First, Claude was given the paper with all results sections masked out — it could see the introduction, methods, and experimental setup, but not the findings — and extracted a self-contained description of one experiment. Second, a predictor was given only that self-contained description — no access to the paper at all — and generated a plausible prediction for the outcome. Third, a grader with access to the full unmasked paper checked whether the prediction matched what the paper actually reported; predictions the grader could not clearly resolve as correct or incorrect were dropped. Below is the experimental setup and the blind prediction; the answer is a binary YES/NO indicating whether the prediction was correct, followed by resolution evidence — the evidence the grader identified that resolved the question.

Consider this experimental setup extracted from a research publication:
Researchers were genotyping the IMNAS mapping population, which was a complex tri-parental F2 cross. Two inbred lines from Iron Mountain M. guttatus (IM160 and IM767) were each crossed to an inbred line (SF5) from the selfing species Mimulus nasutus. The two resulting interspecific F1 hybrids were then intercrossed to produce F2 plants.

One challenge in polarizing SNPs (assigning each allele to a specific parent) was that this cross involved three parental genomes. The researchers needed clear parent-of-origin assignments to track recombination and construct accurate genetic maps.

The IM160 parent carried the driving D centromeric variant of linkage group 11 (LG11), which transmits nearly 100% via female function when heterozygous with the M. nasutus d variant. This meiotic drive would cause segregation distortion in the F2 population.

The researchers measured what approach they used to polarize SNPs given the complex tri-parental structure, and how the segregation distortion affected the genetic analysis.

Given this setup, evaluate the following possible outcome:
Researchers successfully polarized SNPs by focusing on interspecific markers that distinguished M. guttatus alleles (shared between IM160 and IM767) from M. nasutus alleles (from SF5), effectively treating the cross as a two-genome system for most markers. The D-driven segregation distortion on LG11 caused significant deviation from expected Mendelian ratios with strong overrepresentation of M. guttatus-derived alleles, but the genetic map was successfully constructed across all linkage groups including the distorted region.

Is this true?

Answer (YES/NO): YES